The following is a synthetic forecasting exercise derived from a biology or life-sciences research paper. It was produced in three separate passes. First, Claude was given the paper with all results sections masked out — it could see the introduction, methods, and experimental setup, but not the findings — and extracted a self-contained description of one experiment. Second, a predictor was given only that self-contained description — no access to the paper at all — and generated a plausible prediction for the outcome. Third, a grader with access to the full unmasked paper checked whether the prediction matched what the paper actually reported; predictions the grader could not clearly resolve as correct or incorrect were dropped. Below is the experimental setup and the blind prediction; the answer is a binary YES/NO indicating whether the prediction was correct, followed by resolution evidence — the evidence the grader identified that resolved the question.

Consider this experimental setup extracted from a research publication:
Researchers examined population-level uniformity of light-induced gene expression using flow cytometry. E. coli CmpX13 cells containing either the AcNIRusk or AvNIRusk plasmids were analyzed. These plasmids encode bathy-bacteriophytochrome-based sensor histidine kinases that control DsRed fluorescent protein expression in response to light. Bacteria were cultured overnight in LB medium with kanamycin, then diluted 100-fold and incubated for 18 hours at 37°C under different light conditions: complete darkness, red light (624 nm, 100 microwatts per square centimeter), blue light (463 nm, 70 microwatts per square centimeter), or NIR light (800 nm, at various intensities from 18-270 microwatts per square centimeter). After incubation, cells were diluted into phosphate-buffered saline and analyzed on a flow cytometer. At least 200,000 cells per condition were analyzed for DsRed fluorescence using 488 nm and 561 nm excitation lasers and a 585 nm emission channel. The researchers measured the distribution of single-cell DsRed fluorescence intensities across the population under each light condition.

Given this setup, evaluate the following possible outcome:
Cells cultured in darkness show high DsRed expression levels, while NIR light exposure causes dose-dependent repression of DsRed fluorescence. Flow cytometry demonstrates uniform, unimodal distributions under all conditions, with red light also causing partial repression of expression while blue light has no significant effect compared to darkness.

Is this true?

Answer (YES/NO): NO